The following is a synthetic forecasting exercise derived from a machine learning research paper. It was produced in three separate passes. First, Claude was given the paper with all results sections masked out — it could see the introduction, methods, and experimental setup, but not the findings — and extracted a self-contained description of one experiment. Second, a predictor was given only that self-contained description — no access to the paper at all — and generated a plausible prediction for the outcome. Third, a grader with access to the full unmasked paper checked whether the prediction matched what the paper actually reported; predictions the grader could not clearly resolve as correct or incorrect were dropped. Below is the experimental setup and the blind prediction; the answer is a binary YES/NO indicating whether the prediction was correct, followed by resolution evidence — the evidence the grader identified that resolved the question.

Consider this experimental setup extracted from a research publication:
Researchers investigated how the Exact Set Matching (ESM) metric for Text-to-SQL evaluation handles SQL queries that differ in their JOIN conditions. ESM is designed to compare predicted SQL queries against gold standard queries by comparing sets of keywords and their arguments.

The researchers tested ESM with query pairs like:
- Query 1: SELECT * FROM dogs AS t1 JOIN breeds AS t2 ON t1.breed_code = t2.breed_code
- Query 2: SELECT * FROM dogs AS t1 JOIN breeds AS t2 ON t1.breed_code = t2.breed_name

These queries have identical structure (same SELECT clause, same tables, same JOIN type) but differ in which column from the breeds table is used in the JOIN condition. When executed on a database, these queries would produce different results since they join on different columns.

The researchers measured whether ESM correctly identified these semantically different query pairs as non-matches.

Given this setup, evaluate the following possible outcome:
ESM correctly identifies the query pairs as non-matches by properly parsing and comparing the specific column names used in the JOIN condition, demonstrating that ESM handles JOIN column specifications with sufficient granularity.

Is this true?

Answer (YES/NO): NO